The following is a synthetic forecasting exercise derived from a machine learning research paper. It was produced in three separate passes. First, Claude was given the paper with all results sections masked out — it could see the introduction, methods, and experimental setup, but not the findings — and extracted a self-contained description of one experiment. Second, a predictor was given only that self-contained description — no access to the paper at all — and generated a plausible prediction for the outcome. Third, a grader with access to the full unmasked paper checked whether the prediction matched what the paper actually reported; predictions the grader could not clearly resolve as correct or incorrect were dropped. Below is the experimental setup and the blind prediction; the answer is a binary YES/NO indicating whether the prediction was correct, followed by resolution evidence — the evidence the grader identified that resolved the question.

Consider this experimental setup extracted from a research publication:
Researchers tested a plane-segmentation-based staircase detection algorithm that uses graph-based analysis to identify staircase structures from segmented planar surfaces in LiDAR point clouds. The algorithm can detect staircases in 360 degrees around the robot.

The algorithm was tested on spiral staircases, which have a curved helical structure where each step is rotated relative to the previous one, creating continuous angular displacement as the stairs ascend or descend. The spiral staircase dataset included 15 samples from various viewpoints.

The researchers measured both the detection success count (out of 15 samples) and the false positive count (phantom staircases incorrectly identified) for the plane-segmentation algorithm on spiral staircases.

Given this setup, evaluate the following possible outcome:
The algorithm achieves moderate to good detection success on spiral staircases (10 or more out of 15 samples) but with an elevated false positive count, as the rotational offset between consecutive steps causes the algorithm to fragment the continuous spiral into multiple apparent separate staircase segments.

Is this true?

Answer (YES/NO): YES